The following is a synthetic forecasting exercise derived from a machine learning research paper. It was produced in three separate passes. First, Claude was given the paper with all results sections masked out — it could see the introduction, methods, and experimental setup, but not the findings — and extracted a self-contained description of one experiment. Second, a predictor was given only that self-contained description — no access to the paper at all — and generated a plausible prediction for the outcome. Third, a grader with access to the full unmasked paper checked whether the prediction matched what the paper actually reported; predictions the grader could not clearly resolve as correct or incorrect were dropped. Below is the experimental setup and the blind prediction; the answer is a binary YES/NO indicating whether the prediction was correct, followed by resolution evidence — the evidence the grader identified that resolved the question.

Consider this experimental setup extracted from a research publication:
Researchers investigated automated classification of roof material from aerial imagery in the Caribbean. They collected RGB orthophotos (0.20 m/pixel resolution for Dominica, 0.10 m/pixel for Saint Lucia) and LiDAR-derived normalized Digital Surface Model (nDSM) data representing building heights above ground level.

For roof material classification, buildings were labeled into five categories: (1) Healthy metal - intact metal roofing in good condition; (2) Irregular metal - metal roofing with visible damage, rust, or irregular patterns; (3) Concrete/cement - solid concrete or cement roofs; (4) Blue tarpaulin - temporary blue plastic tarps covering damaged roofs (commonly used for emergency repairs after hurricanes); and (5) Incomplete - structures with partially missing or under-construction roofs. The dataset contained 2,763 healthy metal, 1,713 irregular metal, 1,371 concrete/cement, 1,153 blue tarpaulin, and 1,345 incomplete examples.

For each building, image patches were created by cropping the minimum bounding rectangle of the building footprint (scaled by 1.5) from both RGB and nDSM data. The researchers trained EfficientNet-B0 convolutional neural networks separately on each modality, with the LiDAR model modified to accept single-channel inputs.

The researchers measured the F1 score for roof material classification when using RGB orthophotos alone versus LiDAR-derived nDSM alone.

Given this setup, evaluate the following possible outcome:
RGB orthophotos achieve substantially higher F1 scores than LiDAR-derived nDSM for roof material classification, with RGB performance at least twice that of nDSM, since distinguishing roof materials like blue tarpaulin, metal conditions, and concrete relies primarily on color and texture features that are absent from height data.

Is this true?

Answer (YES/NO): NO